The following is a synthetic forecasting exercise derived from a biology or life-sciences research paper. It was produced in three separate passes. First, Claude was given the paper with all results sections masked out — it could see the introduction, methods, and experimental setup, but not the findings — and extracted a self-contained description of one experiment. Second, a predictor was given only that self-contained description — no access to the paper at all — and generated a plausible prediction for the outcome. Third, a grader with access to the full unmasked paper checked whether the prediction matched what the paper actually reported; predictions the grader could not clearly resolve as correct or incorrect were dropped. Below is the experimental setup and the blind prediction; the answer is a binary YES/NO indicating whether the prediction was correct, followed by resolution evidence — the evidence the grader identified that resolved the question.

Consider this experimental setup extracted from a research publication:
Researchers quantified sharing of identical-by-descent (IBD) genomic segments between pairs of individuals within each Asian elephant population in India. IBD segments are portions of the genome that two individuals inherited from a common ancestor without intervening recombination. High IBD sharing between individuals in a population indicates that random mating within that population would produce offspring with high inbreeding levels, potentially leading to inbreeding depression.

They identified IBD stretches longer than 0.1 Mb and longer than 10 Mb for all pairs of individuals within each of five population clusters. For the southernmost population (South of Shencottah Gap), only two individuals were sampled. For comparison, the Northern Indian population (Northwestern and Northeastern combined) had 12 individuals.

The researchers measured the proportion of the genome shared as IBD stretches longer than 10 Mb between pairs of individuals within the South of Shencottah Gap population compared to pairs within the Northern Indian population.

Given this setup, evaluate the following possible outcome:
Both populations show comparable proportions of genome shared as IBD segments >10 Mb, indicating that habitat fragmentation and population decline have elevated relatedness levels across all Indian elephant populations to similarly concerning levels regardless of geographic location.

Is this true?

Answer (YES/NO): NO